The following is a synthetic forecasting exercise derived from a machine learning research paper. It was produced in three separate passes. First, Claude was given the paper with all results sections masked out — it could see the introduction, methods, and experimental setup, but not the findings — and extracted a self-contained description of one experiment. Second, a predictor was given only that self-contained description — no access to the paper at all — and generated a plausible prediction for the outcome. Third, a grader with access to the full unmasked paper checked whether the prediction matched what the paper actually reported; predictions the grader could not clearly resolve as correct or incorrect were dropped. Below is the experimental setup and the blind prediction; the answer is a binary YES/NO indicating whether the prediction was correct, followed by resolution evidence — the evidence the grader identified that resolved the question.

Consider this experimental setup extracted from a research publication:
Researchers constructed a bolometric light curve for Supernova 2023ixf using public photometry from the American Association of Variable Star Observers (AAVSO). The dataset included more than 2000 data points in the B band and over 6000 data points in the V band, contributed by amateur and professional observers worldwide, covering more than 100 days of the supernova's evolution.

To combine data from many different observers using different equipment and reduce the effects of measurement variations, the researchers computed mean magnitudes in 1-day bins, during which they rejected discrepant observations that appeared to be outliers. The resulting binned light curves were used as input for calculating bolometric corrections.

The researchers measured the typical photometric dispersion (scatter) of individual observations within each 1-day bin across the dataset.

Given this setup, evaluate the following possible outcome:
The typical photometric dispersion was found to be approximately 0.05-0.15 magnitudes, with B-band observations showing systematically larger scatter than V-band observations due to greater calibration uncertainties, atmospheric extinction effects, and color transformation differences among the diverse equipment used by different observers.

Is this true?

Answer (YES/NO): NO